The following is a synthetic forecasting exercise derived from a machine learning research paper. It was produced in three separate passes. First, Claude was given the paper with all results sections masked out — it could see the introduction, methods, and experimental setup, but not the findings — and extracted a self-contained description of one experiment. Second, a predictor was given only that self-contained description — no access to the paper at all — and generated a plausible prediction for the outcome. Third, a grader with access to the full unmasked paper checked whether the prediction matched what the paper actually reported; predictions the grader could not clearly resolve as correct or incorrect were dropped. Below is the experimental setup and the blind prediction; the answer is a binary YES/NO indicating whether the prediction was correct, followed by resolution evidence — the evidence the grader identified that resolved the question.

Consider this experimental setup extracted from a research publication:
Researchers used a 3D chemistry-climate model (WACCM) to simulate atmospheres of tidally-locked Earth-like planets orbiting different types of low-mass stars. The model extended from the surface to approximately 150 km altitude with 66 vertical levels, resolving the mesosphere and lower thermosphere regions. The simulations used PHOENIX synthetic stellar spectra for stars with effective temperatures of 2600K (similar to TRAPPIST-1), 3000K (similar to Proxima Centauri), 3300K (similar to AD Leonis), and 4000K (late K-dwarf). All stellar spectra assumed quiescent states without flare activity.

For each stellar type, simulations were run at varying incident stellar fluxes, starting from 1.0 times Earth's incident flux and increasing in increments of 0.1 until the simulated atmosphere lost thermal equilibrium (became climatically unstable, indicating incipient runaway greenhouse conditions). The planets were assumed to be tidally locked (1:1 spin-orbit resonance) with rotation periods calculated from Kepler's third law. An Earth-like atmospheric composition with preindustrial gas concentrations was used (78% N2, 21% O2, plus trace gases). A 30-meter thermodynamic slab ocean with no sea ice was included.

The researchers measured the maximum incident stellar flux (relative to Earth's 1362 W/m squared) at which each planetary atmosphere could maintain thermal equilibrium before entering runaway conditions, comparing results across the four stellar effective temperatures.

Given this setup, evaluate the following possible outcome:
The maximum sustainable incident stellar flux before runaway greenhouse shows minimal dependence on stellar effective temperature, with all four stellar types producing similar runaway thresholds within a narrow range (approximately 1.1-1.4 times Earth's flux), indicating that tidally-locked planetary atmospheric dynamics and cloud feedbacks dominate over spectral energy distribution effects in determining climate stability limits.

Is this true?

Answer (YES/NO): NO